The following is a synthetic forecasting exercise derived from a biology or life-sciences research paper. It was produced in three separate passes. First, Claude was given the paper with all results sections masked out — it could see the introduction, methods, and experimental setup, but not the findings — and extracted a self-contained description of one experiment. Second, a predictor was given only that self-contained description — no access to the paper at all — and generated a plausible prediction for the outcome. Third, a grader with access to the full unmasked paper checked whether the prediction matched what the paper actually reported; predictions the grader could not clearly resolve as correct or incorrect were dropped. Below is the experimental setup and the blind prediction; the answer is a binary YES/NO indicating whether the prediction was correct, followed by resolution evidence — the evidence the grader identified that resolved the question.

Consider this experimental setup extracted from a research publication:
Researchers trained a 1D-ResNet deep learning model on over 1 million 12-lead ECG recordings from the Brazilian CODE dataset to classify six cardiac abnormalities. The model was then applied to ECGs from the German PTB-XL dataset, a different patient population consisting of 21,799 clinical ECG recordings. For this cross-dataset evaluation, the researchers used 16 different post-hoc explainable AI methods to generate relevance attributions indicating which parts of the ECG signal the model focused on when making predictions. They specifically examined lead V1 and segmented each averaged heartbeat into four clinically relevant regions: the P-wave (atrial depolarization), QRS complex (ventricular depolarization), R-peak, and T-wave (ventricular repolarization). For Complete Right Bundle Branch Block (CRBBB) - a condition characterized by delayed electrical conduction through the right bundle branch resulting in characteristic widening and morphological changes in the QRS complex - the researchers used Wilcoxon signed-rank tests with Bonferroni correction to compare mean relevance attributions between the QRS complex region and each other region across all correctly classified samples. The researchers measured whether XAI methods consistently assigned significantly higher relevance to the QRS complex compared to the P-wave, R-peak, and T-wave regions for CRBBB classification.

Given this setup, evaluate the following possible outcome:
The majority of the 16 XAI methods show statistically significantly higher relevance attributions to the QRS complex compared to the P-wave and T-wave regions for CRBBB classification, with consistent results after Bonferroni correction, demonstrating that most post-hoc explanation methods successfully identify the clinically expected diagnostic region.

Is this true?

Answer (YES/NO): NO